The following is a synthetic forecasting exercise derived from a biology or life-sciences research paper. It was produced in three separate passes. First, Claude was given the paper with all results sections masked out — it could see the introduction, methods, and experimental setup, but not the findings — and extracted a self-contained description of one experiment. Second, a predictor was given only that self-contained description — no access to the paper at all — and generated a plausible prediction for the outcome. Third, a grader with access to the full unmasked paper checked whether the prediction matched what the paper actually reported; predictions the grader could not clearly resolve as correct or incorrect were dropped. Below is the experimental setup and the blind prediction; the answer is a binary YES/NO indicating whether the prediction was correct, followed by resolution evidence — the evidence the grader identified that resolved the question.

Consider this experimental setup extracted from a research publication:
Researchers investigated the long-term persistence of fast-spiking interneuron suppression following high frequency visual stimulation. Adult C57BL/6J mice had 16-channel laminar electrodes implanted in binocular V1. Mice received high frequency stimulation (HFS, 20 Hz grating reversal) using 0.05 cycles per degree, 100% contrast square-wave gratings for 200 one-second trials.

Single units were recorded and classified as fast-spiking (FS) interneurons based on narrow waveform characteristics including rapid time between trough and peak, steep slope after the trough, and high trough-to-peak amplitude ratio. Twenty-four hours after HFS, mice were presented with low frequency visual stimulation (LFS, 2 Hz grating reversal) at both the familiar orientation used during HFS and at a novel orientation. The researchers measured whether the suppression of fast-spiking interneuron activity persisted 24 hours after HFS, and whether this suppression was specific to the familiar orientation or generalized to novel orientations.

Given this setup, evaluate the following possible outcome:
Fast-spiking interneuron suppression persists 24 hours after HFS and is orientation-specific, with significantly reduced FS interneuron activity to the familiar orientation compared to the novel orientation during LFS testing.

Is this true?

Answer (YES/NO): NO